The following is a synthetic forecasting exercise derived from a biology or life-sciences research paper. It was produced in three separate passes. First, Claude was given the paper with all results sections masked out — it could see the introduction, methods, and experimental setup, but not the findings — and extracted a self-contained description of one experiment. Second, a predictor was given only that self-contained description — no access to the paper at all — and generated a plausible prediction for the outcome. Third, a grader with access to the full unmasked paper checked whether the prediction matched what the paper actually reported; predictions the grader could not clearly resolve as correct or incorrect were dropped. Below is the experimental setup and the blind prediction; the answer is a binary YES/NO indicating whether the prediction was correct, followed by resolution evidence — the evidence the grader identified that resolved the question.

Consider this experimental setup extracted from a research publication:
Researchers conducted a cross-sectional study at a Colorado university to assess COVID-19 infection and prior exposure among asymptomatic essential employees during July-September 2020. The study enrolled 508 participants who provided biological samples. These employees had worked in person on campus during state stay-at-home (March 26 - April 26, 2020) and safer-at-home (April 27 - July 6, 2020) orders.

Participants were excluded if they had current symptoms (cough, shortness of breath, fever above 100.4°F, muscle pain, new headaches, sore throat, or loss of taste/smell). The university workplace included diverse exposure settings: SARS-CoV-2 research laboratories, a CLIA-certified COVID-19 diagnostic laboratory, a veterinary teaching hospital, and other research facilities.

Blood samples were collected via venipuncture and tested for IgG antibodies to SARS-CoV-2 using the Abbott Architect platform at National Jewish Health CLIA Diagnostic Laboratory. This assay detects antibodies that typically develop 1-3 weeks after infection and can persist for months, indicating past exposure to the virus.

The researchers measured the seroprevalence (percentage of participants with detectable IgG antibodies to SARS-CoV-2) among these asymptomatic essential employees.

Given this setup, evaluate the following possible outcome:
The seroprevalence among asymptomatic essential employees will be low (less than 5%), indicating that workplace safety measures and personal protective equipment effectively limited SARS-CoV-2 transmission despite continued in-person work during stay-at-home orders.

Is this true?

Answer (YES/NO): YES